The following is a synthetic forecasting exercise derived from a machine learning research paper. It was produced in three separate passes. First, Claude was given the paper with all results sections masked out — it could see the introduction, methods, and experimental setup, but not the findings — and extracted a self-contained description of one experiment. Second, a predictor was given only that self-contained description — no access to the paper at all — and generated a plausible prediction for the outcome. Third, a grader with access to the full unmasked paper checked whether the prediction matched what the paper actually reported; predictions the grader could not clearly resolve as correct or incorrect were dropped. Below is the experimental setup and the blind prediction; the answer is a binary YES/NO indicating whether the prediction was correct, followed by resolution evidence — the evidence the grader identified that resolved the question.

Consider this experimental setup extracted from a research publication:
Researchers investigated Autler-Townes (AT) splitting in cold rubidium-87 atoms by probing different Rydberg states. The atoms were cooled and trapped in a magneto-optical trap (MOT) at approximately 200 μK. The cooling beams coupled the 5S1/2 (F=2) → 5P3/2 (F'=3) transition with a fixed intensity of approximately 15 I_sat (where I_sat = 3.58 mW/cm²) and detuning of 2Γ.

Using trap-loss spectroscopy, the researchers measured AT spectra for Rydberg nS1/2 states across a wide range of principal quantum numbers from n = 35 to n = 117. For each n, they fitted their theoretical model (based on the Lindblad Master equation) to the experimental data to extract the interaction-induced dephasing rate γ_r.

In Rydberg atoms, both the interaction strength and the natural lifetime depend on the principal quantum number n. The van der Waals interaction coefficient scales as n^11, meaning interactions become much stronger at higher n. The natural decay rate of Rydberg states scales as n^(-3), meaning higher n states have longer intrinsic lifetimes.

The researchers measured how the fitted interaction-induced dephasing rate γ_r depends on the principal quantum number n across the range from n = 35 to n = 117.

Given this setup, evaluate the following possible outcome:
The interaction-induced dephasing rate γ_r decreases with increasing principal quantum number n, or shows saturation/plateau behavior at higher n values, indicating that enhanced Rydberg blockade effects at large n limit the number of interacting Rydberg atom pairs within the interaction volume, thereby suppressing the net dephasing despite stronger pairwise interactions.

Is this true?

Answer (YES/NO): NO